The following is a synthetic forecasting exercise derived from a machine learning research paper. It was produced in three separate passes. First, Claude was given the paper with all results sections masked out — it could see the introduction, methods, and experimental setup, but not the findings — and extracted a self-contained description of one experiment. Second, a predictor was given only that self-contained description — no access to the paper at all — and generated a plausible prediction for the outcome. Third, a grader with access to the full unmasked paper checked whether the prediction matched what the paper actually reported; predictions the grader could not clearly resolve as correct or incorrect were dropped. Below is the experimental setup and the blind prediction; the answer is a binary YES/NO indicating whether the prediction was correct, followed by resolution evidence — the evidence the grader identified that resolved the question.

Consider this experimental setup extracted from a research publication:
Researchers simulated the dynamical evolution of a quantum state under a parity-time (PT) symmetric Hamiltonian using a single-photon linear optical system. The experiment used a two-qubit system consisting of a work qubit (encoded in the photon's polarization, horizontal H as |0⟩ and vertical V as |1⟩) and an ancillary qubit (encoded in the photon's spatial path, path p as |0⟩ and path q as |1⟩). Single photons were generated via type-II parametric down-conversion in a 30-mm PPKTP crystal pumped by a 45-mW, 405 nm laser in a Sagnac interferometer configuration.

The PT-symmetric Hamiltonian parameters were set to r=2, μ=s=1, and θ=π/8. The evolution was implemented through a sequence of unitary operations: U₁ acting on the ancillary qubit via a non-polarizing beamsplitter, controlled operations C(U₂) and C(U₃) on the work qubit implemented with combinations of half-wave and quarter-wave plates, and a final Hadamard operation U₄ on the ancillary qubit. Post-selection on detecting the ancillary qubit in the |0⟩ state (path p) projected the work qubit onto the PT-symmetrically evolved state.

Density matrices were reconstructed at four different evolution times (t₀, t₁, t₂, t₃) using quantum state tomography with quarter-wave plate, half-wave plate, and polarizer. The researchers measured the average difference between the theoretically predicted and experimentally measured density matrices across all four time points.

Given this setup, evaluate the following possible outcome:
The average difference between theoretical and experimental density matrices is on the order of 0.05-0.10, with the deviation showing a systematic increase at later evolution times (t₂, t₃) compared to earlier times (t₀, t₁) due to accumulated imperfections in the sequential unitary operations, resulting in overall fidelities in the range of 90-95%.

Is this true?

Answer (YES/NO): NO